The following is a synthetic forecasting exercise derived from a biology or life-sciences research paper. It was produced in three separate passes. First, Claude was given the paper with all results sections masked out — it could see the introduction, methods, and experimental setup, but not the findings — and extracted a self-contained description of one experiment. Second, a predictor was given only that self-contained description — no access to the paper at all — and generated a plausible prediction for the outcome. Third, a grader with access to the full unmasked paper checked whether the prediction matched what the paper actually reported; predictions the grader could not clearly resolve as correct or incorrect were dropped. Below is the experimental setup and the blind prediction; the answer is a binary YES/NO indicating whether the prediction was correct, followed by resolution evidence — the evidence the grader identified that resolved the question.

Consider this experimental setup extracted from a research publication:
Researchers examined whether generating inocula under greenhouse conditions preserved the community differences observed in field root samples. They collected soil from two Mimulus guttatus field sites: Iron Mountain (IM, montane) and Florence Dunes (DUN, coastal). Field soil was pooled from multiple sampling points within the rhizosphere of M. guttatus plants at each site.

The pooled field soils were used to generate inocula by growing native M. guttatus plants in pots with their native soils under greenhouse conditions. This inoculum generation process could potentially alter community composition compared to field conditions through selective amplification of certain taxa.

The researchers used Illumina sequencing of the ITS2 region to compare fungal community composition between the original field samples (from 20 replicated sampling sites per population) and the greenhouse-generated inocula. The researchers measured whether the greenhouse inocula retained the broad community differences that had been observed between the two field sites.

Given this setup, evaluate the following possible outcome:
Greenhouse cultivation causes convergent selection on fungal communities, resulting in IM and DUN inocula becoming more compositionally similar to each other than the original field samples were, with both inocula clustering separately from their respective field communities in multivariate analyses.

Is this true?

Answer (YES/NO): NO